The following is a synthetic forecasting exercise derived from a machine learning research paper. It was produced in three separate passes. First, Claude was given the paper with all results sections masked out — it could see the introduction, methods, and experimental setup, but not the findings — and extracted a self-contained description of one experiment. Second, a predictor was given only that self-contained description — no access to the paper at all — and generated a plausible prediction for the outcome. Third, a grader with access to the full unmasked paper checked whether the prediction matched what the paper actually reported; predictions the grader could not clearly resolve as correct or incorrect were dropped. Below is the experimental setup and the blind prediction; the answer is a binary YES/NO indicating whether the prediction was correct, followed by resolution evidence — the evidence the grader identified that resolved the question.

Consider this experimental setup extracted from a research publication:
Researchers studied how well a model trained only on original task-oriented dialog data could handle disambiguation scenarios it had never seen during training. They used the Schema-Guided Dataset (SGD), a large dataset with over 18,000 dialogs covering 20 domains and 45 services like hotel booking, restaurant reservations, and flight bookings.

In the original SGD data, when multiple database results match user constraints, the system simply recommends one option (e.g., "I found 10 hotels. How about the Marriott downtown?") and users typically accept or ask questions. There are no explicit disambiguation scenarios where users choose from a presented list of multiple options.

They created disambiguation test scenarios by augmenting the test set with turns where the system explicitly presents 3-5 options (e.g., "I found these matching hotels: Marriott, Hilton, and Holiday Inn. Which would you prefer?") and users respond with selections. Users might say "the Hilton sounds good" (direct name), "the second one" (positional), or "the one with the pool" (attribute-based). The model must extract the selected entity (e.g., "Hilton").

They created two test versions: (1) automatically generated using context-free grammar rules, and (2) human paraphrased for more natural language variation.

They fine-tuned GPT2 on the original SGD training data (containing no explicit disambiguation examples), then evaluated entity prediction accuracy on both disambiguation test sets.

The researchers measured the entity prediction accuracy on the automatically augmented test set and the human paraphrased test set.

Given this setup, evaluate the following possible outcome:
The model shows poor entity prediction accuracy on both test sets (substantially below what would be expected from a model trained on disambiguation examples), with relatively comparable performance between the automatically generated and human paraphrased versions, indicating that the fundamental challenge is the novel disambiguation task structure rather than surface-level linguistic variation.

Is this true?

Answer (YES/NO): YES